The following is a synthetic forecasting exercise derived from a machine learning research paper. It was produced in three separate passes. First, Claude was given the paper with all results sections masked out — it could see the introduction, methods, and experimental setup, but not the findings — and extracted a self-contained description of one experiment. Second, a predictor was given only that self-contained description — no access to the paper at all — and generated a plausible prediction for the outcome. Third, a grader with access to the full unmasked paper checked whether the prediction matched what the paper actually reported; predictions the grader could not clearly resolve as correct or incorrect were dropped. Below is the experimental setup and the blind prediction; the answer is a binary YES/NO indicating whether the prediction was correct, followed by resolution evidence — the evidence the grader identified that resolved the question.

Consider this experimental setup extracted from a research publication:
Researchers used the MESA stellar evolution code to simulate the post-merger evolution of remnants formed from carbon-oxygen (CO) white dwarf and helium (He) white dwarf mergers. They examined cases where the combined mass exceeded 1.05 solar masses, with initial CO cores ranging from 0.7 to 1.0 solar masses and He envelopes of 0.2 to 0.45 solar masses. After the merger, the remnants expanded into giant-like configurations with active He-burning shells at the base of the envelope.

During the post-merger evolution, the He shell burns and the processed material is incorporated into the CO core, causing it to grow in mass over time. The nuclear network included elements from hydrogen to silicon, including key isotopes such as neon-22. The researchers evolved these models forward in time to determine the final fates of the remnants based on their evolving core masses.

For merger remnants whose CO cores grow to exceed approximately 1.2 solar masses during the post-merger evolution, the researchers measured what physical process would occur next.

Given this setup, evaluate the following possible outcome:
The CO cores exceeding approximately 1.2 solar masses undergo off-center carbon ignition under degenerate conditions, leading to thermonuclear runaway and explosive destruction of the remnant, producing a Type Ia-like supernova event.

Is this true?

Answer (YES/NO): NO